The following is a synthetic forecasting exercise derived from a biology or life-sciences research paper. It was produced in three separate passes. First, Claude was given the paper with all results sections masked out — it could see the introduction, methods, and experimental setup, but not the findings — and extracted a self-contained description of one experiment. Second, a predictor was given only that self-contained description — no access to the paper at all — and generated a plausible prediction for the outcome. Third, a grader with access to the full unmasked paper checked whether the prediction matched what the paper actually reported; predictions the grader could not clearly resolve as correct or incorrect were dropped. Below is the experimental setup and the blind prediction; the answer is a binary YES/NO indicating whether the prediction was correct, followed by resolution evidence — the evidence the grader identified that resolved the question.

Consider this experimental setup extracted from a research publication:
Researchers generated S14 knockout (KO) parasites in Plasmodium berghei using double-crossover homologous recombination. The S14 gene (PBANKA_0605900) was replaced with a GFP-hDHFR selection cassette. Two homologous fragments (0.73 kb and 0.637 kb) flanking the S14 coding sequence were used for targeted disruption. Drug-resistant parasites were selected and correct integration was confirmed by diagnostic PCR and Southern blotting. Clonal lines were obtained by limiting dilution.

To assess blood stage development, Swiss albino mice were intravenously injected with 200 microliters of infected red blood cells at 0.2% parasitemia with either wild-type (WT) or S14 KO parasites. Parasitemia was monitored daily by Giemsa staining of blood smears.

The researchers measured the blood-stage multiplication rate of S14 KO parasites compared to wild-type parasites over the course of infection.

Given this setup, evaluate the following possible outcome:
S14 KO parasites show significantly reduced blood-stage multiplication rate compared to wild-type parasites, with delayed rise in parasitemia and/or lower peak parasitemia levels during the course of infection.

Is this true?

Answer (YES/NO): NO